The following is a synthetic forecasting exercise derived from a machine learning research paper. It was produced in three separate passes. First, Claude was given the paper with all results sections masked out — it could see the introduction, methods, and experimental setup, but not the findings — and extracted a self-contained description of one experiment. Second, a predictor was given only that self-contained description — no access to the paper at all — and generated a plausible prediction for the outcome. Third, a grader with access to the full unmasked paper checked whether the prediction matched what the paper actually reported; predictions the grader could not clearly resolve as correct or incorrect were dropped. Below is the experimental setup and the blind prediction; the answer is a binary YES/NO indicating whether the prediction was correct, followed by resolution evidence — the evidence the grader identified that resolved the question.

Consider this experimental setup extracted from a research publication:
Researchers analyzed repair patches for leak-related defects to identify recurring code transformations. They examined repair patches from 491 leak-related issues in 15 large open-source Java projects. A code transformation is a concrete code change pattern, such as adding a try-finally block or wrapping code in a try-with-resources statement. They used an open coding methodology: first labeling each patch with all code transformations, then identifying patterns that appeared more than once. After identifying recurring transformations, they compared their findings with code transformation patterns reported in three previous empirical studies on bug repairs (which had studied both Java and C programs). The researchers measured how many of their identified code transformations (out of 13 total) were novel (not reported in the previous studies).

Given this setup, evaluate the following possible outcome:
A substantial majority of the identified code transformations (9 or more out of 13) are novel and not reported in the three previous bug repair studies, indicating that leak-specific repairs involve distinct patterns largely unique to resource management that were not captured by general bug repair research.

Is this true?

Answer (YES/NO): NO